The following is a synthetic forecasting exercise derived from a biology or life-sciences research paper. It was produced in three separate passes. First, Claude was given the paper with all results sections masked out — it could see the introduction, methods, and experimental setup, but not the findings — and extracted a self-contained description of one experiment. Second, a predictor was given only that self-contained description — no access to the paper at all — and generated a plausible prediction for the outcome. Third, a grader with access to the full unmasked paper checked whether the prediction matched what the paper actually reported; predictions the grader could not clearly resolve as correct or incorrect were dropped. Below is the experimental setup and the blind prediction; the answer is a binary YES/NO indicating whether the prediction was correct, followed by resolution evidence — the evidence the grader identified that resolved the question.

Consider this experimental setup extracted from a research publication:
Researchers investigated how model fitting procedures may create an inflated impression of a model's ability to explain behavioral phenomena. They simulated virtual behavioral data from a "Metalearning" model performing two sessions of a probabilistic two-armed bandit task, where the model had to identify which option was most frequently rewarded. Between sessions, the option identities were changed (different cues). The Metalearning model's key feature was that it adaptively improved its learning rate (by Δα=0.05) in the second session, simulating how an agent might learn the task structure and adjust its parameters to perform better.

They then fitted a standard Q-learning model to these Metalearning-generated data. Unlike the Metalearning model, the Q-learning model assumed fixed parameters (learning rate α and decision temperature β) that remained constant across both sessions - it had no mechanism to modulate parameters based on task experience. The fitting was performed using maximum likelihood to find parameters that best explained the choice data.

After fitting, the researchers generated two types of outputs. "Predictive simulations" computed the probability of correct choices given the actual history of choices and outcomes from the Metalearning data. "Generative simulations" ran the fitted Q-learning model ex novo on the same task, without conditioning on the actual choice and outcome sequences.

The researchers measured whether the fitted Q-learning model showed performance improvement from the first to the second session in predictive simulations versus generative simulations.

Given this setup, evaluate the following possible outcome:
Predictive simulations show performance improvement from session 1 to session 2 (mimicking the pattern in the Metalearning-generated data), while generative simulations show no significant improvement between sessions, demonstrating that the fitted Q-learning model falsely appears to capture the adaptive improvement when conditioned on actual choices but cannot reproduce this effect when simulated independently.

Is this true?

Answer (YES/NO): YES